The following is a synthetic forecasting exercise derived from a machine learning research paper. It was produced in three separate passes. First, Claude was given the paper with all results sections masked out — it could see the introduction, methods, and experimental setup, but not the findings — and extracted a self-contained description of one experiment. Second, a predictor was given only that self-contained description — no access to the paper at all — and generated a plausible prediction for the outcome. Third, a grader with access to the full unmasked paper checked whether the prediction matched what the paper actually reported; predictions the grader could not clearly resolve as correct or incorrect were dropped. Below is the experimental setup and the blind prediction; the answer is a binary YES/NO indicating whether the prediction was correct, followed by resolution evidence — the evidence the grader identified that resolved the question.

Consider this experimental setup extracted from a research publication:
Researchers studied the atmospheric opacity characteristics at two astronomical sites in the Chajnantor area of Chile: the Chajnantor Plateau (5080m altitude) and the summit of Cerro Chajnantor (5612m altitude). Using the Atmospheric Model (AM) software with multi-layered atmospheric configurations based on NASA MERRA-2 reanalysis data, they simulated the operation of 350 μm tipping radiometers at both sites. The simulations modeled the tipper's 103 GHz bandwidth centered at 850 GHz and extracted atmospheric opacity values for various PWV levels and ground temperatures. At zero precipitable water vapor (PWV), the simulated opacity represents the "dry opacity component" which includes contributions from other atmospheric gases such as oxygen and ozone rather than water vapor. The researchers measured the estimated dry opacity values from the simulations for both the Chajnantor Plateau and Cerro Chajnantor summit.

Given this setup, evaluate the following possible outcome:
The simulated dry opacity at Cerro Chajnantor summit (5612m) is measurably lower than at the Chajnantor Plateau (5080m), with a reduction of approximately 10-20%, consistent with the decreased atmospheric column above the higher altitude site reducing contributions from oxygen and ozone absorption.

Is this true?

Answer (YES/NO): NO